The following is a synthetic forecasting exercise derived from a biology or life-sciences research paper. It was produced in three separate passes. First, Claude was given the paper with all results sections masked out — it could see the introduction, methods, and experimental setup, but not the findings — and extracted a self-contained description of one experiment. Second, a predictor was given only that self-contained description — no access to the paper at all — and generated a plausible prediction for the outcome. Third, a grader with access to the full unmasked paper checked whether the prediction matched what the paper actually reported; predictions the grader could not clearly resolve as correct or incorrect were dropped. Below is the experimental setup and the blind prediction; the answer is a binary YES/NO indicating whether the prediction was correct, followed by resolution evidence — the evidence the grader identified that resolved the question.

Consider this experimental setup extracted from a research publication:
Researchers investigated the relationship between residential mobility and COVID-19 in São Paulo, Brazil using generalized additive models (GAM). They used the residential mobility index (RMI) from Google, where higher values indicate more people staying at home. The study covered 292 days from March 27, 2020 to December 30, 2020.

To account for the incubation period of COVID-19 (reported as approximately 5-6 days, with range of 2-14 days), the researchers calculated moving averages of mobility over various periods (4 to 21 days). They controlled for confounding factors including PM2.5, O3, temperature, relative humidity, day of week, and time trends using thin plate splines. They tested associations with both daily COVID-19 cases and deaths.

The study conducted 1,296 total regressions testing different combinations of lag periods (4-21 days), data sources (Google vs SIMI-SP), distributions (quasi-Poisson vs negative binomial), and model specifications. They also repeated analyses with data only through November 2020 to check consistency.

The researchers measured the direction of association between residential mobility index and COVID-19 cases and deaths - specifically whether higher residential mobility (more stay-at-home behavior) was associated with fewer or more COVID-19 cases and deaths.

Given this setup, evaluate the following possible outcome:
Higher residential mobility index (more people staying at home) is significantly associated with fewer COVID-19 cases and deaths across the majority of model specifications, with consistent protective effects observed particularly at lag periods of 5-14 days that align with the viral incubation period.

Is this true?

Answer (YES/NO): NO